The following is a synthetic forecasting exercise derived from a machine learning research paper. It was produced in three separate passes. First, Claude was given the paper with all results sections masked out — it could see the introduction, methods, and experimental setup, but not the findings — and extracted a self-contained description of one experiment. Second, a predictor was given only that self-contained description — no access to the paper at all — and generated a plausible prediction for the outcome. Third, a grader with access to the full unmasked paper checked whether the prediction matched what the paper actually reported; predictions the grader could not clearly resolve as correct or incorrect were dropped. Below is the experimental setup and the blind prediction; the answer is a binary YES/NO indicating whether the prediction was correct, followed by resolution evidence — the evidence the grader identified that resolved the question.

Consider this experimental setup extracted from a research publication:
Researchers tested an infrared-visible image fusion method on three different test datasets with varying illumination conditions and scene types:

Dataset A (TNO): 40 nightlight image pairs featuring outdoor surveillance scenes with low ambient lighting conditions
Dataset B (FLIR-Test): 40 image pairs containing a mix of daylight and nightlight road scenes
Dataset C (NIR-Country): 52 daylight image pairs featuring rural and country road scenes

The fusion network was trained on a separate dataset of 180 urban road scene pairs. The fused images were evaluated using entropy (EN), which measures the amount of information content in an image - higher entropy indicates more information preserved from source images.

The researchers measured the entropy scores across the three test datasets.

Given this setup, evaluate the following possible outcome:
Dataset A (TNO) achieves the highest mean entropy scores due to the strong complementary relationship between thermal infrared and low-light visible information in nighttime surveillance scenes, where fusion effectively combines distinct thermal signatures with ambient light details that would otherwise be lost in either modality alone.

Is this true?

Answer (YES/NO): NO